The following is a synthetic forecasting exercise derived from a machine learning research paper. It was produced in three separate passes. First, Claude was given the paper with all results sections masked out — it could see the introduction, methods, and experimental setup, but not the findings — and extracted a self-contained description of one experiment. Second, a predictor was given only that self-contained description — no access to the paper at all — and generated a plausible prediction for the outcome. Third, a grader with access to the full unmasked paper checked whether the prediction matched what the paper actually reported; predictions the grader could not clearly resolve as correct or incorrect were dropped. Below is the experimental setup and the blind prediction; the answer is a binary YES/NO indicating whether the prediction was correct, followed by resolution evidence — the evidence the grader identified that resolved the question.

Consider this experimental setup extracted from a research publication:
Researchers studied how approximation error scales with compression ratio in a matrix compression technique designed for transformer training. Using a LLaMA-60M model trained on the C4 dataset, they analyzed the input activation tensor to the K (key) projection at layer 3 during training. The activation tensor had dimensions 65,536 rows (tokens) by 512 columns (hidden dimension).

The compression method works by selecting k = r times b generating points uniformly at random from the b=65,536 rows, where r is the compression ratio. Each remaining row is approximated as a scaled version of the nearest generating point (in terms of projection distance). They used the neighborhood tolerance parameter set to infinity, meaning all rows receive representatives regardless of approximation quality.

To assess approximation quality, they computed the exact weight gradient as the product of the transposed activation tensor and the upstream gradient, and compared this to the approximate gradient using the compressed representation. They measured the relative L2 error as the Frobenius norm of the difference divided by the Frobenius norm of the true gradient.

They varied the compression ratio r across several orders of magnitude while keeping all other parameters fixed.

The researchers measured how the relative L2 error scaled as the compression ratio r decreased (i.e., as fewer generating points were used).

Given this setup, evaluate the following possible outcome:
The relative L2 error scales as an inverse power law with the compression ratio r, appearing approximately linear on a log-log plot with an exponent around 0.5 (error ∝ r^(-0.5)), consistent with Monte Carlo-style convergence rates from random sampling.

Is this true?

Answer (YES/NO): NO